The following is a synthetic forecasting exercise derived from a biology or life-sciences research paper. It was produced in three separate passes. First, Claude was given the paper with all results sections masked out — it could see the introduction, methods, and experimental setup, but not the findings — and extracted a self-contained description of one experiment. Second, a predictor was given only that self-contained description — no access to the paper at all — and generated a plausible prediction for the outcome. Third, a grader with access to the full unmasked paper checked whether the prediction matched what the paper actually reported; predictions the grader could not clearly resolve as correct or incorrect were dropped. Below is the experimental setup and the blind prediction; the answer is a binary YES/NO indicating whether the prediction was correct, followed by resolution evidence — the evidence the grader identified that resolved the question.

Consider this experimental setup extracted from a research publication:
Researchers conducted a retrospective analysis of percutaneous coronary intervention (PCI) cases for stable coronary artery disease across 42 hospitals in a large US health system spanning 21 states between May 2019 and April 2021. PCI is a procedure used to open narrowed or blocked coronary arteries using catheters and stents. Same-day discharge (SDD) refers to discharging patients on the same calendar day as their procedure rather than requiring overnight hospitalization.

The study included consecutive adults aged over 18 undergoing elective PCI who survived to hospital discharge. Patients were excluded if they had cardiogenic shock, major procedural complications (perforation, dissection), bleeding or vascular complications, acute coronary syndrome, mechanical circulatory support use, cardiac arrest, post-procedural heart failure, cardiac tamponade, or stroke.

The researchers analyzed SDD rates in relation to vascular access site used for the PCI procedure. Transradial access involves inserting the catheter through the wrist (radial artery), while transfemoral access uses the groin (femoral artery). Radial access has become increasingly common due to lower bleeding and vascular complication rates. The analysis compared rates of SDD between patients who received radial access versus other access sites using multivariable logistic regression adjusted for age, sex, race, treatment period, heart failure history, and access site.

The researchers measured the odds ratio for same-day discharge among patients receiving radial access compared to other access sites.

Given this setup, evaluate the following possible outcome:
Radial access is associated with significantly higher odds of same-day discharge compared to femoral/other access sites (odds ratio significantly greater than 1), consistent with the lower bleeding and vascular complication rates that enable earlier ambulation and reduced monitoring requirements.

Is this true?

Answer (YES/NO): YES